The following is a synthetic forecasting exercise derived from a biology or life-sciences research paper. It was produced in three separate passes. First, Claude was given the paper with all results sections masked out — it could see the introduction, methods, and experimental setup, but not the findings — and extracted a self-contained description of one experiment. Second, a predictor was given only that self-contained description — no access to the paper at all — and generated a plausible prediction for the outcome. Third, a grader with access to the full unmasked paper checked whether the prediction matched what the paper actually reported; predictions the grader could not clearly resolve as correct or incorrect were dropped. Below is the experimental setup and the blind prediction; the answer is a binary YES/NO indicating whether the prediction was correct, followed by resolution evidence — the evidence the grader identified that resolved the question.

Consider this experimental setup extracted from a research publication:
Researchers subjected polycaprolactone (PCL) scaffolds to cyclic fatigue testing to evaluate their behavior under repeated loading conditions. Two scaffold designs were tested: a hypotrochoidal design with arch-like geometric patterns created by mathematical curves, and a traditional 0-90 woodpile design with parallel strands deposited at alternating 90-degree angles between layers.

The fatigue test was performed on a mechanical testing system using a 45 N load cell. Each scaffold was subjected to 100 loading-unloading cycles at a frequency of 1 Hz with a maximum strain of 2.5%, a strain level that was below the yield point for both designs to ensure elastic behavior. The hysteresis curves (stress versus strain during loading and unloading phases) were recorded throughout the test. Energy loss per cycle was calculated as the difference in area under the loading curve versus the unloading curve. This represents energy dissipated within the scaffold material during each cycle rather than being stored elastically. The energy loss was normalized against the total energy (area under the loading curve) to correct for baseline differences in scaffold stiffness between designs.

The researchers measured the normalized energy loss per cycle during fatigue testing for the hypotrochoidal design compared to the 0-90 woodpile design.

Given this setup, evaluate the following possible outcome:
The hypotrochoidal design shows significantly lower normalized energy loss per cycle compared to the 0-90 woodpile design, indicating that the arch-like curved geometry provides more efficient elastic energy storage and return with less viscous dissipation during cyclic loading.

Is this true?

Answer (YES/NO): NO